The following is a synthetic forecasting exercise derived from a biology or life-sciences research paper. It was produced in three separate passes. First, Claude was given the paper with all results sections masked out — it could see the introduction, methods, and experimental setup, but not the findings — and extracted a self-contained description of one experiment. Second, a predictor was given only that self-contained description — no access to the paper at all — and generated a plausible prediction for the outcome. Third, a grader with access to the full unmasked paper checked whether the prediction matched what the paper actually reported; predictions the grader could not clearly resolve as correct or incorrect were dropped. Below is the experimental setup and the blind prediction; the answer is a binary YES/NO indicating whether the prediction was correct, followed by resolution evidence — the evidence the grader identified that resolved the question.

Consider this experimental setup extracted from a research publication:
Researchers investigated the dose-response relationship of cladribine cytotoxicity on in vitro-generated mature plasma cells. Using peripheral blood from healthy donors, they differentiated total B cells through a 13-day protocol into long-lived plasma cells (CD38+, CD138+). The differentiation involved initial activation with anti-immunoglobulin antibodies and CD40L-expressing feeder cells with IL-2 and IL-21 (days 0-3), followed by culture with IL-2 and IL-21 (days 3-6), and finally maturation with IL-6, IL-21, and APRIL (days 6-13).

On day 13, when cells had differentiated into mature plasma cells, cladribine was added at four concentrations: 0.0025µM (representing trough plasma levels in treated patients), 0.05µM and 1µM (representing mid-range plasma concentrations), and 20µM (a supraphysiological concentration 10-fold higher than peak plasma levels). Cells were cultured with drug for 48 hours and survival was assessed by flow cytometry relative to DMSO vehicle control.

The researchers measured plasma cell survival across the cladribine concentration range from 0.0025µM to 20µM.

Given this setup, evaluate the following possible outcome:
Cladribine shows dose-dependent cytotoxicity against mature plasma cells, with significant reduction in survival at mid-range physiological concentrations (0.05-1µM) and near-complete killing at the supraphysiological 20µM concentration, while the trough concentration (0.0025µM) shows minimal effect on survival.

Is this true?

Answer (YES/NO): NO